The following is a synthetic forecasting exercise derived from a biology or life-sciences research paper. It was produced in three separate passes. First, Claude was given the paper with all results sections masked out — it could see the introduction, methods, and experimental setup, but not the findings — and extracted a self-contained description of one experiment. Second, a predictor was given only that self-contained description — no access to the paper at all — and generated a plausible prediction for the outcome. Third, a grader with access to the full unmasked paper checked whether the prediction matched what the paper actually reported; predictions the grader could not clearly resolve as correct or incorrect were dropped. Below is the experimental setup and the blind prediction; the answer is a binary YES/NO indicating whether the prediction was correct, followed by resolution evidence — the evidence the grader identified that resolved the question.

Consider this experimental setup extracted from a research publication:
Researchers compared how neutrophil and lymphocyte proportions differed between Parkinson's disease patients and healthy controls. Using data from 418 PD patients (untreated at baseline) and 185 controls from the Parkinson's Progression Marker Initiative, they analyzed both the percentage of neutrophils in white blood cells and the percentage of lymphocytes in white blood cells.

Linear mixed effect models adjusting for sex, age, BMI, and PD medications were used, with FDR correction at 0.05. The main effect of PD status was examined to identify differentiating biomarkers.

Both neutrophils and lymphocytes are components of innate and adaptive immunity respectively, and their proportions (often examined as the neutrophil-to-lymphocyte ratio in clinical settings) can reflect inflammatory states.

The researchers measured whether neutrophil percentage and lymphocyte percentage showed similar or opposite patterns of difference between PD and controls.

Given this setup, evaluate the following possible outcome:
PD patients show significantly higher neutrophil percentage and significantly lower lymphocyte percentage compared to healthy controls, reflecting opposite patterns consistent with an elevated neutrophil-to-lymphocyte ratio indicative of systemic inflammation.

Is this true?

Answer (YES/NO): YES